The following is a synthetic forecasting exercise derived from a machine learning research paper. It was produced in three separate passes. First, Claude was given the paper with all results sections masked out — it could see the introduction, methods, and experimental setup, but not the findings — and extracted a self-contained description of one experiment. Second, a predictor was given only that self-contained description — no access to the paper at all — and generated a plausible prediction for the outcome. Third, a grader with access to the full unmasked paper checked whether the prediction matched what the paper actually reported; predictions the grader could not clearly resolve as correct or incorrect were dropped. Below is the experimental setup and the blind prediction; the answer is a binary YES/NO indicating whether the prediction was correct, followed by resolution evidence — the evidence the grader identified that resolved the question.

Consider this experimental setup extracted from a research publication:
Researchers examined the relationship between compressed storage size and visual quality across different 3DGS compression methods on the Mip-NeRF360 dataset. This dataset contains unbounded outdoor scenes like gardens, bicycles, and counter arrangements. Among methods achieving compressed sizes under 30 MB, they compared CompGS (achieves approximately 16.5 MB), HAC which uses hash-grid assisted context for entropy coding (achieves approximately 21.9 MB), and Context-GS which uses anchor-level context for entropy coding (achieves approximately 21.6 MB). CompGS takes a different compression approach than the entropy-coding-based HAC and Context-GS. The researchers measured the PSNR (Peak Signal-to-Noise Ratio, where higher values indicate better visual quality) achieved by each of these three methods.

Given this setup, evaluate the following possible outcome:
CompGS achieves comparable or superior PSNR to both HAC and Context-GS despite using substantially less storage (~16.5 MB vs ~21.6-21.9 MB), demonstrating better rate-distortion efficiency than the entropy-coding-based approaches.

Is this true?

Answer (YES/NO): NO